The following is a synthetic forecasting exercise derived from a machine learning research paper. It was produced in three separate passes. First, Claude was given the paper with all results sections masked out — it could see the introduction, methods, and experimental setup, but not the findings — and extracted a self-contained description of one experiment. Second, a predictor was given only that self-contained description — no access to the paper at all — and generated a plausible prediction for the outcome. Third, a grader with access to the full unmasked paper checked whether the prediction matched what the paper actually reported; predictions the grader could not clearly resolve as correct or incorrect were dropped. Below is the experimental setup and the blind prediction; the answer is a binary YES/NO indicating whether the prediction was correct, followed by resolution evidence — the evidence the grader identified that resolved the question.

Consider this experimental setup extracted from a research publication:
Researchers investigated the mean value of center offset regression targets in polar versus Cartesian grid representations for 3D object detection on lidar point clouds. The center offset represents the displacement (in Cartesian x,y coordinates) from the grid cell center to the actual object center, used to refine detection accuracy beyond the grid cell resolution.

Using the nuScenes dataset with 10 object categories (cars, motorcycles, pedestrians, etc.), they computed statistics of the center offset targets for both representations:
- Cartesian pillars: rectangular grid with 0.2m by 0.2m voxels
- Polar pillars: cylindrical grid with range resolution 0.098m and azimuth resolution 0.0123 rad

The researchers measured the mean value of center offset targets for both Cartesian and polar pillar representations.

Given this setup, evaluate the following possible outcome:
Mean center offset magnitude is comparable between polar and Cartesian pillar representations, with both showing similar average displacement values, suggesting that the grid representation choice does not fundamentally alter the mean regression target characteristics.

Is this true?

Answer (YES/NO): NO